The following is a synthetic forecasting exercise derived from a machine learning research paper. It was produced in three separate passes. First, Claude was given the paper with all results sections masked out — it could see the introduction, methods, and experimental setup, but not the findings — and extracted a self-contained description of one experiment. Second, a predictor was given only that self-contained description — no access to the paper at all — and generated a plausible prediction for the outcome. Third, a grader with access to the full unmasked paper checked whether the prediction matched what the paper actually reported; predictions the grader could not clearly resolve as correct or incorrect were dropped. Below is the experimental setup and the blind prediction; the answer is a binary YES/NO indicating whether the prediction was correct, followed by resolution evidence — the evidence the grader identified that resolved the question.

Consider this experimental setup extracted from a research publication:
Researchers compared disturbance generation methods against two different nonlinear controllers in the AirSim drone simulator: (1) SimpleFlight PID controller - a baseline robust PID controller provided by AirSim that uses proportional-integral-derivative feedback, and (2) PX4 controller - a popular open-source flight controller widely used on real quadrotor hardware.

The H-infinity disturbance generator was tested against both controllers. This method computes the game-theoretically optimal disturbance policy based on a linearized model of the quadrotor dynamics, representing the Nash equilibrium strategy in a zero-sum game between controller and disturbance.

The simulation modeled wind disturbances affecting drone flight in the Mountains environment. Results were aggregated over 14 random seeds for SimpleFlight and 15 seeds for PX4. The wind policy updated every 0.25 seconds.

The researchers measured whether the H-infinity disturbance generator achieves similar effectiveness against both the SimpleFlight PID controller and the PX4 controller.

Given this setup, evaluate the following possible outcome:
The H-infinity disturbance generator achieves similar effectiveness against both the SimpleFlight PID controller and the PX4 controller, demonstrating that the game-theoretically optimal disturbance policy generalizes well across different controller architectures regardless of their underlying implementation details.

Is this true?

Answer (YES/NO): NO